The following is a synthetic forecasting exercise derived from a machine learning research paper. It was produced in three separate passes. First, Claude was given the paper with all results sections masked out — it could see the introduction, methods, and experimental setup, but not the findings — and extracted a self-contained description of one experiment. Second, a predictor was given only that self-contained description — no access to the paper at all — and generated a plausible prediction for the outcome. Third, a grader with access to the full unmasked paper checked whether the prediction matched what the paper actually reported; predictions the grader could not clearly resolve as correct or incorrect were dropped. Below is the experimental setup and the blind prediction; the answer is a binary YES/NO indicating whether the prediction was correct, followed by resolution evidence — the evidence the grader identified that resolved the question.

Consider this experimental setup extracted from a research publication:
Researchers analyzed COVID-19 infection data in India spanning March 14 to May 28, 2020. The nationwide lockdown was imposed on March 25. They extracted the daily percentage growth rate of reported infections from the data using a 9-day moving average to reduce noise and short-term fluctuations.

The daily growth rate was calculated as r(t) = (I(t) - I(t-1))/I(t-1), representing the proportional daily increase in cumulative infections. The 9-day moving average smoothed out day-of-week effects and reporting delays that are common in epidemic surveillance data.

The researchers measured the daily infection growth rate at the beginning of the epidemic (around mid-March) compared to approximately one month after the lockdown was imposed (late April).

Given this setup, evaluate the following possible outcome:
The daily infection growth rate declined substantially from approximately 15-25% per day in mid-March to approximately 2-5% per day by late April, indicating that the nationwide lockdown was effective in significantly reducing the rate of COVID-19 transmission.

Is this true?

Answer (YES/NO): YES